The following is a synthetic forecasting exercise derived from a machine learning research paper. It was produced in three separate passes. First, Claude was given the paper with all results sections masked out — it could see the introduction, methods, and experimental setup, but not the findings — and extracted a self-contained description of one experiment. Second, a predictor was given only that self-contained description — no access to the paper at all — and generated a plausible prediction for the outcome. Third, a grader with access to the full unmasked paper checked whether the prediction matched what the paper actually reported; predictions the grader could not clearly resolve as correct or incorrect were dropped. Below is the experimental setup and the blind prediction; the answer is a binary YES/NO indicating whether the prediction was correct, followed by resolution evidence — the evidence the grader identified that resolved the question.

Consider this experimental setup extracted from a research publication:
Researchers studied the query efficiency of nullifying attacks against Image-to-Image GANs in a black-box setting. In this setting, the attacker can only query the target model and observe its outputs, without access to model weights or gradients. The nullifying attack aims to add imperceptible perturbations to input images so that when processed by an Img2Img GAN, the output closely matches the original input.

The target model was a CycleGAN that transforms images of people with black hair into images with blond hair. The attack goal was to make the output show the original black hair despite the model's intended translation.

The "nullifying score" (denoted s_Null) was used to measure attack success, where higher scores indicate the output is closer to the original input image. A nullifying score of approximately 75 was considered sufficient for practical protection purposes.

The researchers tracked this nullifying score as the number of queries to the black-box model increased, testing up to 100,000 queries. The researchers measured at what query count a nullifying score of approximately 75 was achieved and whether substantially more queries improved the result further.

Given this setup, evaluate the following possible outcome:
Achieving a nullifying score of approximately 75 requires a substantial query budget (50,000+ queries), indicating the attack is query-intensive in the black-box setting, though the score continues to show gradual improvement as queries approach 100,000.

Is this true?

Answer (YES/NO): NO